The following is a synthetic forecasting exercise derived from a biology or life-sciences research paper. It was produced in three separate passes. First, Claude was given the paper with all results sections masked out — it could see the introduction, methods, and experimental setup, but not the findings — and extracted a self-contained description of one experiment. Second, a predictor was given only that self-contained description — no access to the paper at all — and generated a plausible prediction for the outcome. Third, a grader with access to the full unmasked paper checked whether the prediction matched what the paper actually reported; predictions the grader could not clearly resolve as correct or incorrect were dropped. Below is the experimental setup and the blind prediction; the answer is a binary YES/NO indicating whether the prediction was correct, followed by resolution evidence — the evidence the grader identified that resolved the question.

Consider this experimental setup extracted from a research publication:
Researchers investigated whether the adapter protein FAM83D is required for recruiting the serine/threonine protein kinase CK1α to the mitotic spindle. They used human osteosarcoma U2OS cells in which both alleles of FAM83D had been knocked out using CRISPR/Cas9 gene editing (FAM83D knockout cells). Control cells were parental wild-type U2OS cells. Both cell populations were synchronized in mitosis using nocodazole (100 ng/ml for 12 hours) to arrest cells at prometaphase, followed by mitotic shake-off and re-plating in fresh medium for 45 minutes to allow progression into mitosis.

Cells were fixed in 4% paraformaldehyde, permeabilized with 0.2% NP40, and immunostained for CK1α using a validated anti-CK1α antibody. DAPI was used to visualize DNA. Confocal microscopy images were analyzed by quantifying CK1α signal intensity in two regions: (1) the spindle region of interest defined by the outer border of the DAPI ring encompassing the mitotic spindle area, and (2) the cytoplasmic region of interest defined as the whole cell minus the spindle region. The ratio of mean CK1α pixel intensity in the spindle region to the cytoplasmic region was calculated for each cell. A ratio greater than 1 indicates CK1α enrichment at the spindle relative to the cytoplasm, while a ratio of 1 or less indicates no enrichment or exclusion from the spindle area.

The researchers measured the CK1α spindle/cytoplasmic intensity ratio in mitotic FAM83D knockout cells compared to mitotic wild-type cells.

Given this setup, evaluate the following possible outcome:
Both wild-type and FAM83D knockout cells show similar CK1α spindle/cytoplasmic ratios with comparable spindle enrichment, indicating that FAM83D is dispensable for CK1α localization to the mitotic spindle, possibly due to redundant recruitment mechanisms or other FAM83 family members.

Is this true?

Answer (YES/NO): NO